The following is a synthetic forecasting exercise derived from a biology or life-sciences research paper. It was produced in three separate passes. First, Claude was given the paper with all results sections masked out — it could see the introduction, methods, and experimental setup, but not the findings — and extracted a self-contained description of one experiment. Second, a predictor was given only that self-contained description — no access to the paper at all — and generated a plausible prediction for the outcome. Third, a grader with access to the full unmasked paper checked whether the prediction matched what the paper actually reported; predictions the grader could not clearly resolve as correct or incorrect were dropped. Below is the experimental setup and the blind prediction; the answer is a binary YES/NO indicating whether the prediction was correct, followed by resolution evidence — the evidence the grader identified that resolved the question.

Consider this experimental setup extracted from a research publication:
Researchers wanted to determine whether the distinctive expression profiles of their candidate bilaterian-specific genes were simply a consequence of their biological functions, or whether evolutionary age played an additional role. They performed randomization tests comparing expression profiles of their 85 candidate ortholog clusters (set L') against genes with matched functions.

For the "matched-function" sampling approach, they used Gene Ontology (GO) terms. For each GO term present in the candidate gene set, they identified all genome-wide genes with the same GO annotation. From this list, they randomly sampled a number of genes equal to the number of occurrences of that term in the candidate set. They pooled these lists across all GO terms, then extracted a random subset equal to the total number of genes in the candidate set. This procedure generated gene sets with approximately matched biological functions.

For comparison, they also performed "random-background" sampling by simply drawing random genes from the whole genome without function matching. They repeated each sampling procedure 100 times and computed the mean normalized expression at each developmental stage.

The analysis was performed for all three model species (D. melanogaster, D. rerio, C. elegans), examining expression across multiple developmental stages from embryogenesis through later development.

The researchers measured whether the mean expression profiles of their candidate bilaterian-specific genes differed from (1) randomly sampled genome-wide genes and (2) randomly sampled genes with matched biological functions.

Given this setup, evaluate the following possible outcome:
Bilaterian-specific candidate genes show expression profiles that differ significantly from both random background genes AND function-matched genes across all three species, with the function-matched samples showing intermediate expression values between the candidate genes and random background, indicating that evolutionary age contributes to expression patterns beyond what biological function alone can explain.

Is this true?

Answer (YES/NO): NO